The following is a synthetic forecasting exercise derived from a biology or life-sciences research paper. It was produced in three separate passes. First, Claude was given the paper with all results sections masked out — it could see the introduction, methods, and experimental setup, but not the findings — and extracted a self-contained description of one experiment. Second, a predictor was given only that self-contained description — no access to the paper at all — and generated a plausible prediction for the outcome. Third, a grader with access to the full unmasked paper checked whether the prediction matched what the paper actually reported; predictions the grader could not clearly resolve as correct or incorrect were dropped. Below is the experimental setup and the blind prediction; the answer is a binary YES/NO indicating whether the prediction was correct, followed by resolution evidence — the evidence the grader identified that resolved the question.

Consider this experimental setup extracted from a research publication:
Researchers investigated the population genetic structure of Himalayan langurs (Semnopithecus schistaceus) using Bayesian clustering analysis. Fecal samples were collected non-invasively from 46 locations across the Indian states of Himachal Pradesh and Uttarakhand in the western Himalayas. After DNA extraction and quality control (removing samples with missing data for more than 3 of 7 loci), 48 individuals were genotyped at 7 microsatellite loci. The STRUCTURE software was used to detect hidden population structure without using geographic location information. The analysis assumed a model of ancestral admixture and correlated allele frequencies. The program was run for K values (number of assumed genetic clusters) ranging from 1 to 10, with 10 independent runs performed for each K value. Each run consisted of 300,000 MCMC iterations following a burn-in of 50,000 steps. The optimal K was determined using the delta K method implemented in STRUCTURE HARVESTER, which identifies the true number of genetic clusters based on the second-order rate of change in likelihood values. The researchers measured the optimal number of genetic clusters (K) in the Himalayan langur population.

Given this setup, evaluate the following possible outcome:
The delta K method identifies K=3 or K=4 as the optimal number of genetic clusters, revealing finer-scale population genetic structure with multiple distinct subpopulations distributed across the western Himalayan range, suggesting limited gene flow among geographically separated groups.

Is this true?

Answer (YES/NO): NO